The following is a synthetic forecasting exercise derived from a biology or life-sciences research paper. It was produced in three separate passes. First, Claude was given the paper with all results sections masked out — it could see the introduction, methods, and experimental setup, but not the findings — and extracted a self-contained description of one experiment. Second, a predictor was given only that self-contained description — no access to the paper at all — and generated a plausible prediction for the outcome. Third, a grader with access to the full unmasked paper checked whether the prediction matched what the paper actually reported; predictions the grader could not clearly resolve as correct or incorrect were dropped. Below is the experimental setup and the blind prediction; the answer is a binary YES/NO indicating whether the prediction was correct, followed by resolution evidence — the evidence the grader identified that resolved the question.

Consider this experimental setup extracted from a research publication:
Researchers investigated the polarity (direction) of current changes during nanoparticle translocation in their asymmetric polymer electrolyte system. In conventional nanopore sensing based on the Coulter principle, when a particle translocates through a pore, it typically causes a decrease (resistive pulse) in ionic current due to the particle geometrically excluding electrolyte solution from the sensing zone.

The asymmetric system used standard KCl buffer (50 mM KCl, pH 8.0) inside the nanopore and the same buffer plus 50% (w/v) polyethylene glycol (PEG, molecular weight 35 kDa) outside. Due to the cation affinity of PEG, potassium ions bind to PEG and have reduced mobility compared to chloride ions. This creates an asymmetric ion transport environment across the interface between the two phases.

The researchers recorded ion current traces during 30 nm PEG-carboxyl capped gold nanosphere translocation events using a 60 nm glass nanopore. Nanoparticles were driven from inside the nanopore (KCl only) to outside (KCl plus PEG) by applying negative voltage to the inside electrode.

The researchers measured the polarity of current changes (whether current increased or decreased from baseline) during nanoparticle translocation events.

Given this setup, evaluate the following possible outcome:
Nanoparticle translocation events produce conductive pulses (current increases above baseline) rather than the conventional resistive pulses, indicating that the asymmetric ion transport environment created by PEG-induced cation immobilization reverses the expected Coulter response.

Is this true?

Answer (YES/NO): YES